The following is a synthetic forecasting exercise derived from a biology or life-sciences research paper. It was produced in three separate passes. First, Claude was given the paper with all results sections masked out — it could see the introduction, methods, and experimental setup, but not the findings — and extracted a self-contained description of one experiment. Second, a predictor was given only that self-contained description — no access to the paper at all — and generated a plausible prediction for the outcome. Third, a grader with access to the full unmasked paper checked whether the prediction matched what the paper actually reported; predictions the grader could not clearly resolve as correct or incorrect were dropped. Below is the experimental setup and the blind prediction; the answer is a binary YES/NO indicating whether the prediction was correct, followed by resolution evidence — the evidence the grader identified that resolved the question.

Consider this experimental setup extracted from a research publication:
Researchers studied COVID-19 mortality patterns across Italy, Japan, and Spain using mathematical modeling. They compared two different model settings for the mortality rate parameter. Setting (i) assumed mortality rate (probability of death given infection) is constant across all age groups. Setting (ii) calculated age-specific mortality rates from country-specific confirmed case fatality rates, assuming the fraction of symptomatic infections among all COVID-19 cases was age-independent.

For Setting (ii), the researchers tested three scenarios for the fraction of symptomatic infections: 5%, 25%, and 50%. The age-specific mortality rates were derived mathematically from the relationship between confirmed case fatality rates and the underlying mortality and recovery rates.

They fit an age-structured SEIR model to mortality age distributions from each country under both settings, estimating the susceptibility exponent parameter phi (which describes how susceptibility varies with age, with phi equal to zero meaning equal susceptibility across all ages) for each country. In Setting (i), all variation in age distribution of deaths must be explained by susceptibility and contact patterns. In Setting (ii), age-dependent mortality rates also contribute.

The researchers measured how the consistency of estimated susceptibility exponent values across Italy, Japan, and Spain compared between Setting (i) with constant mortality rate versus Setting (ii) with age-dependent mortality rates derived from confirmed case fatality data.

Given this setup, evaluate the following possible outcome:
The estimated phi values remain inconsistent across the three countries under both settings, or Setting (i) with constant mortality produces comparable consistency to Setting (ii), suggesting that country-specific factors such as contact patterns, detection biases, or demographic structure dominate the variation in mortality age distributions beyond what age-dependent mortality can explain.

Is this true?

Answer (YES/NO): NO